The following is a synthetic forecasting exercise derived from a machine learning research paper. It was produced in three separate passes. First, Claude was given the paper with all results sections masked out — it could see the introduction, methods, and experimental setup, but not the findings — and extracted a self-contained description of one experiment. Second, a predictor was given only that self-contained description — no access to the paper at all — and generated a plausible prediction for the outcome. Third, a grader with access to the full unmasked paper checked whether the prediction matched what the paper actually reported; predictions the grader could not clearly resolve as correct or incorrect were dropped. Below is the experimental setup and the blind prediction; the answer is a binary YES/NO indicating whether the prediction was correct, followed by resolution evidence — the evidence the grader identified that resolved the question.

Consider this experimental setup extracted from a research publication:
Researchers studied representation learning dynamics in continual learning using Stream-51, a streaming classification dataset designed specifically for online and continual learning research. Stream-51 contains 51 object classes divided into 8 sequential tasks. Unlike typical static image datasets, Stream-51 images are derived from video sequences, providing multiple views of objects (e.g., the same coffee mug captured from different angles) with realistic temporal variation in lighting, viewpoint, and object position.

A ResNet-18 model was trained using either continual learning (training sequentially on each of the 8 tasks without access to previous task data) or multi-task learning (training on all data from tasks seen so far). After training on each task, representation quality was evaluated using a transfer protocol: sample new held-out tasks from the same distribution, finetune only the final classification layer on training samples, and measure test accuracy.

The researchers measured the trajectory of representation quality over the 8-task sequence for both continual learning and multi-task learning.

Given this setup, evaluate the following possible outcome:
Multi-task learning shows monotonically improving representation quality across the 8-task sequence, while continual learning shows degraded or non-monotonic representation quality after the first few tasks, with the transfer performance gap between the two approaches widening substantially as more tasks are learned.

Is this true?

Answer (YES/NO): NO